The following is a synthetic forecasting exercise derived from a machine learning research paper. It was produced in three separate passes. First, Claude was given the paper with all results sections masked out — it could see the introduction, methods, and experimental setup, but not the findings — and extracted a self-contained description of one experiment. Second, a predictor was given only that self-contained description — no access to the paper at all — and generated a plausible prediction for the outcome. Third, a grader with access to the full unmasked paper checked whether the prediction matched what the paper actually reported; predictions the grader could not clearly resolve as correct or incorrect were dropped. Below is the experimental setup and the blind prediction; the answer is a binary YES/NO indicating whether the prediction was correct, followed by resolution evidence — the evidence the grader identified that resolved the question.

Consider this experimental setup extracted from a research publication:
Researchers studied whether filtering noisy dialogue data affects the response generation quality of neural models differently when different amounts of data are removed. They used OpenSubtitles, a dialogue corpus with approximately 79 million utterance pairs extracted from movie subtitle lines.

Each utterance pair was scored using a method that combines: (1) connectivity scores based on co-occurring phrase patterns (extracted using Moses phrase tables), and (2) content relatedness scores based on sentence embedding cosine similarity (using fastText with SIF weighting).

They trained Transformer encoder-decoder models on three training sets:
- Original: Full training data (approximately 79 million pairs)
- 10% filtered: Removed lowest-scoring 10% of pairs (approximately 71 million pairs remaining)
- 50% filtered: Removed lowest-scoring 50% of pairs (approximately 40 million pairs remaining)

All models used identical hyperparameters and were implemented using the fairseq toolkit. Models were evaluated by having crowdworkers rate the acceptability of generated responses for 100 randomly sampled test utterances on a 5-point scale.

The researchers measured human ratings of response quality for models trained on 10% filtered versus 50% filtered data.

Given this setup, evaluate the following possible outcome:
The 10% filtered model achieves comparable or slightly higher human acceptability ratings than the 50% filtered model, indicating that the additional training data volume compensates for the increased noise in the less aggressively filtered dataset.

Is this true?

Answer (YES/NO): YES